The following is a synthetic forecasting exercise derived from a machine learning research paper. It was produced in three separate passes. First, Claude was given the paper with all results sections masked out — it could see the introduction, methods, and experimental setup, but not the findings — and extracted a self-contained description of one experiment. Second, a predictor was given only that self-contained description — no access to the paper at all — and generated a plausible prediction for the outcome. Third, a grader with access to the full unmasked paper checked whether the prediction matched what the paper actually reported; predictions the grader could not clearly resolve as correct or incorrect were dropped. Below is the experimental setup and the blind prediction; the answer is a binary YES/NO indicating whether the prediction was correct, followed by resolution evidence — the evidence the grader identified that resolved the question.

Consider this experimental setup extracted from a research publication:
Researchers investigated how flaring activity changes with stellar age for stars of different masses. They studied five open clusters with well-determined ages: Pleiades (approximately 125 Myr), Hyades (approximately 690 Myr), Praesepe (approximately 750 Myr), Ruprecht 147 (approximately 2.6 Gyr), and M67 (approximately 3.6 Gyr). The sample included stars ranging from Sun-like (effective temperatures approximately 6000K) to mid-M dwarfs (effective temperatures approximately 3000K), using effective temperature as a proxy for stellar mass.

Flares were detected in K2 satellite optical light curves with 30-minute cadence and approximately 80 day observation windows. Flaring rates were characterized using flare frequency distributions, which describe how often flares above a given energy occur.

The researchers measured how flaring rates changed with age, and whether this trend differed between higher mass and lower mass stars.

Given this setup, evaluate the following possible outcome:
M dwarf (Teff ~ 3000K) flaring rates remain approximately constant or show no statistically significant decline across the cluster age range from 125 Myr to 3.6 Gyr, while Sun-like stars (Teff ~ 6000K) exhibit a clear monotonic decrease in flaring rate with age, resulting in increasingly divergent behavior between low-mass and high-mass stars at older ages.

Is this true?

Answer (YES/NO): NO